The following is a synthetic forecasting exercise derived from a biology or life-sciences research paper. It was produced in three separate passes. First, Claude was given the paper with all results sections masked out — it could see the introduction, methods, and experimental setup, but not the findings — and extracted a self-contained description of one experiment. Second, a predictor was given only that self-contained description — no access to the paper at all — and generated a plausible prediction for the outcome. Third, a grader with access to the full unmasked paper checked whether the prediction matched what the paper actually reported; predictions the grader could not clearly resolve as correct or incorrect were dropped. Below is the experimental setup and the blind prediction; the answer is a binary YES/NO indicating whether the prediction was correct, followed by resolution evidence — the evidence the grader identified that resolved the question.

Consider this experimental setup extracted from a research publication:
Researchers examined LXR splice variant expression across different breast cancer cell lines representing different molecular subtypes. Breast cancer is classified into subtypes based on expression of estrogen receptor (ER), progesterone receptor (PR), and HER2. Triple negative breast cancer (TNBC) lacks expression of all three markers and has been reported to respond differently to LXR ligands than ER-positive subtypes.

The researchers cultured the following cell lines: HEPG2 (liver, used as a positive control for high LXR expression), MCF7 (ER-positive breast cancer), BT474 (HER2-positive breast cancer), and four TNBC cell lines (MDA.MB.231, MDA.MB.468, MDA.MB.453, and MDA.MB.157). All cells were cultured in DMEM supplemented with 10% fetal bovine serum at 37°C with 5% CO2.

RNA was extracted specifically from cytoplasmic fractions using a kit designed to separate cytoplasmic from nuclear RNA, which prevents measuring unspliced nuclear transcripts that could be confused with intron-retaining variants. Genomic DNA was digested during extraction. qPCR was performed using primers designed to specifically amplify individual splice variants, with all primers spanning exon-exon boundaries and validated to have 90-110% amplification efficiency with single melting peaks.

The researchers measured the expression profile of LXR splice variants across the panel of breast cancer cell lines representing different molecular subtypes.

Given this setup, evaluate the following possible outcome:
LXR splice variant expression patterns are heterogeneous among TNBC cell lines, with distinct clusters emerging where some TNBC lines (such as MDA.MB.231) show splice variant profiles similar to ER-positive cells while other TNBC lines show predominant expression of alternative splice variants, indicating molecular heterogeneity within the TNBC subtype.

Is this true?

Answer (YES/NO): NO